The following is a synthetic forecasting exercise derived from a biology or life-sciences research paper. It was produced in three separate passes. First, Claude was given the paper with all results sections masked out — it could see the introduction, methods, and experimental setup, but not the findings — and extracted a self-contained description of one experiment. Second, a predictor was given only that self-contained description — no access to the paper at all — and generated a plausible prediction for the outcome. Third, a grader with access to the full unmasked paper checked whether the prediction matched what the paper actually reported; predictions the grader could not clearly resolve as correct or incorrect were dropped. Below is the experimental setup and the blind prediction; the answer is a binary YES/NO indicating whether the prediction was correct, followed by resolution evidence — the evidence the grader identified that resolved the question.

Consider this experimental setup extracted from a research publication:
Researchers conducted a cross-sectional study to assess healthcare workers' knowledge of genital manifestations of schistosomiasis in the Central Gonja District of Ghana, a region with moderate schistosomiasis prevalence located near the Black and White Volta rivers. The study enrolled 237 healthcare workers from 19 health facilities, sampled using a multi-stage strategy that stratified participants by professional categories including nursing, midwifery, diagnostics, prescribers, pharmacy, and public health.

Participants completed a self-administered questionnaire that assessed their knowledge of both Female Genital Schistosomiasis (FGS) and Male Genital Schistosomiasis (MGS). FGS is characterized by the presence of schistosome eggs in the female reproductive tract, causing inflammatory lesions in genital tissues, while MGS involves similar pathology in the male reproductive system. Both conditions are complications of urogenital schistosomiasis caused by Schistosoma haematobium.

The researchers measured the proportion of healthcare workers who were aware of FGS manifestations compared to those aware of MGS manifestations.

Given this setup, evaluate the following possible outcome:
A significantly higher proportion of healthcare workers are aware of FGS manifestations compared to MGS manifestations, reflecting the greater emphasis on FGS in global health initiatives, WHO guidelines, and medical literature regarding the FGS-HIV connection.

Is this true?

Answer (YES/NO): NO